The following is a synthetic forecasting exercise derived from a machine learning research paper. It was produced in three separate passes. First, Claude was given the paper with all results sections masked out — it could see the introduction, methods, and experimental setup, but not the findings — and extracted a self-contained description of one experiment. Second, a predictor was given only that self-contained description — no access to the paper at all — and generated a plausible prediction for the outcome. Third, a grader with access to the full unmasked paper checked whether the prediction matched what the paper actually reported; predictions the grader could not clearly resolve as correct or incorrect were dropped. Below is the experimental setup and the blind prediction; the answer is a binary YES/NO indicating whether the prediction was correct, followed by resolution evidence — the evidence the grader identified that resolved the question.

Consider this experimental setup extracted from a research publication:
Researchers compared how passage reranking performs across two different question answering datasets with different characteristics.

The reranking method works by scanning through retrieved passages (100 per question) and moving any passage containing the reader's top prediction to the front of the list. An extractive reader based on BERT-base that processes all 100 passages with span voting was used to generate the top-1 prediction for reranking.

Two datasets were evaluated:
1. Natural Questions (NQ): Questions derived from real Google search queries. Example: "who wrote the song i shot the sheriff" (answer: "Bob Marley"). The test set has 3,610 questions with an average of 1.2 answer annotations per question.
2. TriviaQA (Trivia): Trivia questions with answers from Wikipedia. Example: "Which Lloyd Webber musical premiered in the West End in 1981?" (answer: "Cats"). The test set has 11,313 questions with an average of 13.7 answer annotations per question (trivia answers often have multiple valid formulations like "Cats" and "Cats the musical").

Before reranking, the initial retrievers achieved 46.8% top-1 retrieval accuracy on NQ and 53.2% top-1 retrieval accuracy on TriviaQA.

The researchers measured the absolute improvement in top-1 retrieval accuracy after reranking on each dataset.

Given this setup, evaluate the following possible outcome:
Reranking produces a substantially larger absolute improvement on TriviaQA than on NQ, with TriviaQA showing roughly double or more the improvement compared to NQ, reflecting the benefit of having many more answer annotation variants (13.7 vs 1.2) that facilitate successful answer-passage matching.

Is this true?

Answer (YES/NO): NO